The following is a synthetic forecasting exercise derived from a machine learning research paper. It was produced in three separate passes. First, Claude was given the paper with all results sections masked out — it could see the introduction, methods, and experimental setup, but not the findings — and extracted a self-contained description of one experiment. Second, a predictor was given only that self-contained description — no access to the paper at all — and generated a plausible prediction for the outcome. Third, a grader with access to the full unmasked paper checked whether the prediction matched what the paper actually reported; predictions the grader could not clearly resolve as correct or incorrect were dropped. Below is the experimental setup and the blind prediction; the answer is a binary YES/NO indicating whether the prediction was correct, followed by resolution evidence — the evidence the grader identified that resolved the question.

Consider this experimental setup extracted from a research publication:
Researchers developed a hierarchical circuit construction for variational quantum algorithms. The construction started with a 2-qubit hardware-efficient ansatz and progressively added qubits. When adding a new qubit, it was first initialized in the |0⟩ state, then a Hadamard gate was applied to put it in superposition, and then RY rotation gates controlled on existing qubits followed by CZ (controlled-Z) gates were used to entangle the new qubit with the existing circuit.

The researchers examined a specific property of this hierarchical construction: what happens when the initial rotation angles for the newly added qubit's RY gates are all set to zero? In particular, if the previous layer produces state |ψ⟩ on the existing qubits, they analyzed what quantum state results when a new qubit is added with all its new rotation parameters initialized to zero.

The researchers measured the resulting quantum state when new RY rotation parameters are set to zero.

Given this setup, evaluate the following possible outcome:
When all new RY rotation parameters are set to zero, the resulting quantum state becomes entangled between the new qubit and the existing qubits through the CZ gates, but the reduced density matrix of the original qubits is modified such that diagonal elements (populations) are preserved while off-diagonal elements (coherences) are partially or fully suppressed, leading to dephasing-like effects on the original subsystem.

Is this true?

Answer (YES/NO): NO